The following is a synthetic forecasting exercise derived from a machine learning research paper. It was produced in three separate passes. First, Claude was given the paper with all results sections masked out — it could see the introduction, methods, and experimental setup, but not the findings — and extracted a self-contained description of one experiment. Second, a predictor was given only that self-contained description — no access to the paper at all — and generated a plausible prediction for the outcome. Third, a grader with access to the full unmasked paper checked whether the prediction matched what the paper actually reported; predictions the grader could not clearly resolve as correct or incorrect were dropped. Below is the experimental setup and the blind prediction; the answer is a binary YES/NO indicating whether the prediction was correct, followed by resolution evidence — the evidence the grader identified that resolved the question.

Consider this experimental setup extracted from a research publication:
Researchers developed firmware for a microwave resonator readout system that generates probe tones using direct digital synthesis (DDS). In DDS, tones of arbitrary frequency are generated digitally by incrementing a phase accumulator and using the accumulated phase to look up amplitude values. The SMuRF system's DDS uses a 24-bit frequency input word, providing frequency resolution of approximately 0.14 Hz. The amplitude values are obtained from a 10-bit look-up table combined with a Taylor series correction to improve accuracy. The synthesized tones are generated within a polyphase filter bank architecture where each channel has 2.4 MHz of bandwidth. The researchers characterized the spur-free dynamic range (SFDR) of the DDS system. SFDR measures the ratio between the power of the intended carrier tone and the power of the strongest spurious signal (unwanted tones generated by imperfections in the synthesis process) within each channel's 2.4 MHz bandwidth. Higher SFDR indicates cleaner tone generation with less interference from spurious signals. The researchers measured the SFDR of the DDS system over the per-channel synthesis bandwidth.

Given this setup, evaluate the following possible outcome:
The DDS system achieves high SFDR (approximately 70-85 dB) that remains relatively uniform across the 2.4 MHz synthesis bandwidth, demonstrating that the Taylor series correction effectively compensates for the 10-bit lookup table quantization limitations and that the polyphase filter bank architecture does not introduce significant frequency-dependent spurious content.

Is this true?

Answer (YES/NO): NO